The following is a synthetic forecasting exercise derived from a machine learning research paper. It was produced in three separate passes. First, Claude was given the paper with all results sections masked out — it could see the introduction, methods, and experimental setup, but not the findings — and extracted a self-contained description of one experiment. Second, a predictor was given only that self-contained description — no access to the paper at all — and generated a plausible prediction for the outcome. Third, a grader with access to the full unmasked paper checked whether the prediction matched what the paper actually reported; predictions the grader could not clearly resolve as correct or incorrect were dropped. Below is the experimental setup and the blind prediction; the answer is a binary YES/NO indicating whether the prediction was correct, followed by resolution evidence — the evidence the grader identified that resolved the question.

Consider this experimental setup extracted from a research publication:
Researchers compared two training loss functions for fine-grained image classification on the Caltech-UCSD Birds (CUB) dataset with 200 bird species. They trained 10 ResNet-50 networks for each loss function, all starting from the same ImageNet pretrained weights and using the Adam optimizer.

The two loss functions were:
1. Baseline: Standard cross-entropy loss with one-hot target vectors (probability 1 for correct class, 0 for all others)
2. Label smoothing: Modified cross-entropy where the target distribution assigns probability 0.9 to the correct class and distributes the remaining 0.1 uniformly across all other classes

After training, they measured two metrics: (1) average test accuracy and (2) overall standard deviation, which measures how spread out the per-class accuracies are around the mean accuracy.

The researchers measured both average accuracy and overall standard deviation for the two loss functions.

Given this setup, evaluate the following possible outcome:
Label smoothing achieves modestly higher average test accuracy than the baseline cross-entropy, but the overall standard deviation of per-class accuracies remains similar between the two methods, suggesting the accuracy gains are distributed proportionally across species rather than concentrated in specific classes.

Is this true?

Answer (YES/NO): YES